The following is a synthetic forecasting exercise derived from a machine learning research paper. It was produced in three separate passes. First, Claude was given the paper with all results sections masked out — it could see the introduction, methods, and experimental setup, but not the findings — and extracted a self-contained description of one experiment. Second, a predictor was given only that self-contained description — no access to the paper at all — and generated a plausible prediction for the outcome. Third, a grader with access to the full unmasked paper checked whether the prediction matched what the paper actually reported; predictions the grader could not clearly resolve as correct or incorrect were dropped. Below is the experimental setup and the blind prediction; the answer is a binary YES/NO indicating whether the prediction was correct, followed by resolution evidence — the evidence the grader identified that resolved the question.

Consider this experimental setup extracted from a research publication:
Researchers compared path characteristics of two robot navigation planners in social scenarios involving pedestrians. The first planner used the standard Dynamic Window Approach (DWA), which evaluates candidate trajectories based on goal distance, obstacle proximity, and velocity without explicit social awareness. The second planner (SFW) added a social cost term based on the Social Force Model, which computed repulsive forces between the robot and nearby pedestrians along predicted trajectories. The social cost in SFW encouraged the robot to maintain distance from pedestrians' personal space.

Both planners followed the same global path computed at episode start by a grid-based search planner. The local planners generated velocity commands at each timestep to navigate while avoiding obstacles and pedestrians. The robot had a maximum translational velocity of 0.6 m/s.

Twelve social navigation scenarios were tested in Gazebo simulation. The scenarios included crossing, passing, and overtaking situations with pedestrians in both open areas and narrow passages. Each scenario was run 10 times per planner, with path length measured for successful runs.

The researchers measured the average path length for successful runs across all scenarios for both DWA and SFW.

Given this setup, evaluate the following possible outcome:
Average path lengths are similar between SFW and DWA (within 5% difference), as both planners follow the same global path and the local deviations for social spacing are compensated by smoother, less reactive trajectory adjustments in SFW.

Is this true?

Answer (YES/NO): YES